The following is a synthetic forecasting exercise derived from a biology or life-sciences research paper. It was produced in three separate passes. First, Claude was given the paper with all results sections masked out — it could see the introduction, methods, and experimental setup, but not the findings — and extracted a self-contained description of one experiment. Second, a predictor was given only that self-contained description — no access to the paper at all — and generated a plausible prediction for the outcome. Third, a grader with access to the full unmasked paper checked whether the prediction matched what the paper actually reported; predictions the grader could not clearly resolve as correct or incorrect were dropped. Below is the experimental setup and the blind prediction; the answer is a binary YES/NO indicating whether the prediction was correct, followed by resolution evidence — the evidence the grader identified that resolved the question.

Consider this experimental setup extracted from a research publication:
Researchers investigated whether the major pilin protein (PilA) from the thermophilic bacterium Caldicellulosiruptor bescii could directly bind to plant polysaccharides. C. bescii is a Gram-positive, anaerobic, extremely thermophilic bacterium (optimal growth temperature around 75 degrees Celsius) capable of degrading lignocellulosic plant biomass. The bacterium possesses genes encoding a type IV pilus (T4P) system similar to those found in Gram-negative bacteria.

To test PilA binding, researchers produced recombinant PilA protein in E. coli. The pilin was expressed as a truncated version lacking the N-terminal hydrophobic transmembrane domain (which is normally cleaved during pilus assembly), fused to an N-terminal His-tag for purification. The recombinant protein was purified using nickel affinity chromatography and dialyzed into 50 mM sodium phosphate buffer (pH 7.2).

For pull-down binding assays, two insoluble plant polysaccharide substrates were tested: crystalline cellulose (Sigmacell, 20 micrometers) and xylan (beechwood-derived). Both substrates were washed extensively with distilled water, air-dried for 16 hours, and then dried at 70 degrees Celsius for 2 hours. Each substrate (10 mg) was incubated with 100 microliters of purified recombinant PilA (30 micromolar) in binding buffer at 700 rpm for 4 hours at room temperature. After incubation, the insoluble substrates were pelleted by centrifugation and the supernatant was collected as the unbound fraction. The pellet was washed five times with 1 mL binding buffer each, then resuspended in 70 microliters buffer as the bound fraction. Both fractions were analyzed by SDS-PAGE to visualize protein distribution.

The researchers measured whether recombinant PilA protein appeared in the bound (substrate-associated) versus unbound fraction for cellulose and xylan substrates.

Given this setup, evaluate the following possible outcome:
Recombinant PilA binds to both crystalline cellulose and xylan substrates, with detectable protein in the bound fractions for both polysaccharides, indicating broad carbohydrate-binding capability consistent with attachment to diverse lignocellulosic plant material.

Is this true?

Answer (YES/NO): NO